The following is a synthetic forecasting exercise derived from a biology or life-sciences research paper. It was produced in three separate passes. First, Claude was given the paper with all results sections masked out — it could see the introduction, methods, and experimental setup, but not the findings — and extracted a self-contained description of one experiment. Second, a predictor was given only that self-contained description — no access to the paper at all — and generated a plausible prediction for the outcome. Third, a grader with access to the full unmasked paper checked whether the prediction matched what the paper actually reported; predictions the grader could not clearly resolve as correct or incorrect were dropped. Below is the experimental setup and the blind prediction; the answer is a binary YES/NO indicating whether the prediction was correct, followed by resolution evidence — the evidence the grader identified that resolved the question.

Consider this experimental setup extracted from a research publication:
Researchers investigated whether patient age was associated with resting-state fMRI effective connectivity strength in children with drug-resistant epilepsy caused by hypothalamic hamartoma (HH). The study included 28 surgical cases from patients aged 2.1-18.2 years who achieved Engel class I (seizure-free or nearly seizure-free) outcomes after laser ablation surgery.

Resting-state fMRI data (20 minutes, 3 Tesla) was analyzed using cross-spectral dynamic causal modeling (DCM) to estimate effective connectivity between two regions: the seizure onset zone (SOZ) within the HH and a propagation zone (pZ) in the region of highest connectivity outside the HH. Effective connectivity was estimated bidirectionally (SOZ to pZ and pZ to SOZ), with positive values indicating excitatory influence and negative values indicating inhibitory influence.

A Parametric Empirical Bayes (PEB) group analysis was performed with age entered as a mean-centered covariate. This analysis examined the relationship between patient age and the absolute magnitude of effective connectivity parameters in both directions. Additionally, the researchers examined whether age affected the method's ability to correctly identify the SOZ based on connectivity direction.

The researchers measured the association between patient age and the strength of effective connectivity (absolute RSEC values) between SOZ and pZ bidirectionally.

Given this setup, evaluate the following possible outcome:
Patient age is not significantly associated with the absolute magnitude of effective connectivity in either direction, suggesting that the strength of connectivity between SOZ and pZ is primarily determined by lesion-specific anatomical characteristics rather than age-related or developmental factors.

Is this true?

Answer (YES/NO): NO